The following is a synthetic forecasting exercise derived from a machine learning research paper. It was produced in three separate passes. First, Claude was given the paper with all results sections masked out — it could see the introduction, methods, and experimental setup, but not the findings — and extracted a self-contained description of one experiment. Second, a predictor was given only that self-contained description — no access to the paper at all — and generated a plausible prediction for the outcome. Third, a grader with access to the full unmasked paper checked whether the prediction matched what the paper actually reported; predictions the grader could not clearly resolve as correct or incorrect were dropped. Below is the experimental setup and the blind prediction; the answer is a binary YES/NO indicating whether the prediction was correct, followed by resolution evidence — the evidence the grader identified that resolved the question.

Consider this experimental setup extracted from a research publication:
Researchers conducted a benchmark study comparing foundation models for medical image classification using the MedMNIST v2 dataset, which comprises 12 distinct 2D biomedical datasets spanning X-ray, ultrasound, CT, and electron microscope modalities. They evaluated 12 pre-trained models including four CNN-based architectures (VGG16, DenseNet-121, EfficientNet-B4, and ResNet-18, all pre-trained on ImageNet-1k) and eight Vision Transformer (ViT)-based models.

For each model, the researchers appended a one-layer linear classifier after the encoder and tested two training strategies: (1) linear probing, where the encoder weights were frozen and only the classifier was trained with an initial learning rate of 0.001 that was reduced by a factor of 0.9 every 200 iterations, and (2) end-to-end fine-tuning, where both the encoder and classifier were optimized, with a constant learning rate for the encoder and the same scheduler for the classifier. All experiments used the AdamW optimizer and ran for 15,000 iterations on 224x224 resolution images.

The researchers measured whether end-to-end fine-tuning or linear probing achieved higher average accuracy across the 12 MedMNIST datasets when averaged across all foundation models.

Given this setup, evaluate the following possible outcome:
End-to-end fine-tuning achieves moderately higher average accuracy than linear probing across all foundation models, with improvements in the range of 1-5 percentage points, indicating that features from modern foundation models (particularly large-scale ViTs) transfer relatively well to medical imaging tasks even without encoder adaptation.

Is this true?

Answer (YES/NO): NO